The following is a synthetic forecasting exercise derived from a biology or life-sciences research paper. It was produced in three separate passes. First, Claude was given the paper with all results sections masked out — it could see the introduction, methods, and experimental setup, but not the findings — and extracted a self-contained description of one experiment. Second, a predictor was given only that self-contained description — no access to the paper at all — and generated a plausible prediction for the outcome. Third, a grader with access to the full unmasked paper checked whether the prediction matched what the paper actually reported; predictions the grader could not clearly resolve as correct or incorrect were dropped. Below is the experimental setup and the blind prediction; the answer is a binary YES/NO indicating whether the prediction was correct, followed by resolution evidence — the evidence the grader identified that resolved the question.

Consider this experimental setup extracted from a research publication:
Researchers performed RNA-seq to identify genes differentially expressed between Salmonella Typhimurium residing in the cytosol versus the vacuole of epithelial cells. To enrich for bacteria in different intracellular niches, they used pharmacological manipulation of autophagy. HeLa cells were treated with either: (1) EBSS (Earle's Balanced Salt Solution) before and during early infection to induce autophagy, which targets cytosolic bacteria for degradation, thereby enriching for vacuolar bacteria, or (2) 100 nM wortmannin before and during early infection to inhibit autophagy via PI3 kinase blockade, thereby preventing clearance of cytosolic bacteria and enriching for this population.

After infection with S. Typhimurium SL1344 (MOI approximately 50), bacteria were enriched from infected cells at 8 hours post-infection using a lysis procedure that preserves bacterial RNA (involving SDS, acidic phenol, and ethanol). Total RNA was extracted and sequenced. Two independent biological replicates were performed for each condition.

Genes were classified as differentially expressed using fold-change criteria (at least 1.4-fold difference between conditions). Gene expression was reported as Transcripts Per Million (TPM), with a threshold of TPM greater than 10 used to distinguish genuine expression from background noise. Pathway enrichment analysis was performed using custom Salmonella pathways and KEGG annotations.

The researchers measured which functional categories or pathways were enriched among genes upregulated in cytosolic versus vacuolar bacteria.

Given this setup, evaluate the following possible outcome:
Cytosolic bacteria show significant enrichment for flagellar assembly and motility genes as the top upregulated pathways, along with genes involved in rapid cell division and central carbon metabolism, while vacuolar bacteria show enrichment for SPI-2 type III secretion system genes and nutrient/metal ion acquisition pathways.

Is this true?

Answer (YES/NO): NO